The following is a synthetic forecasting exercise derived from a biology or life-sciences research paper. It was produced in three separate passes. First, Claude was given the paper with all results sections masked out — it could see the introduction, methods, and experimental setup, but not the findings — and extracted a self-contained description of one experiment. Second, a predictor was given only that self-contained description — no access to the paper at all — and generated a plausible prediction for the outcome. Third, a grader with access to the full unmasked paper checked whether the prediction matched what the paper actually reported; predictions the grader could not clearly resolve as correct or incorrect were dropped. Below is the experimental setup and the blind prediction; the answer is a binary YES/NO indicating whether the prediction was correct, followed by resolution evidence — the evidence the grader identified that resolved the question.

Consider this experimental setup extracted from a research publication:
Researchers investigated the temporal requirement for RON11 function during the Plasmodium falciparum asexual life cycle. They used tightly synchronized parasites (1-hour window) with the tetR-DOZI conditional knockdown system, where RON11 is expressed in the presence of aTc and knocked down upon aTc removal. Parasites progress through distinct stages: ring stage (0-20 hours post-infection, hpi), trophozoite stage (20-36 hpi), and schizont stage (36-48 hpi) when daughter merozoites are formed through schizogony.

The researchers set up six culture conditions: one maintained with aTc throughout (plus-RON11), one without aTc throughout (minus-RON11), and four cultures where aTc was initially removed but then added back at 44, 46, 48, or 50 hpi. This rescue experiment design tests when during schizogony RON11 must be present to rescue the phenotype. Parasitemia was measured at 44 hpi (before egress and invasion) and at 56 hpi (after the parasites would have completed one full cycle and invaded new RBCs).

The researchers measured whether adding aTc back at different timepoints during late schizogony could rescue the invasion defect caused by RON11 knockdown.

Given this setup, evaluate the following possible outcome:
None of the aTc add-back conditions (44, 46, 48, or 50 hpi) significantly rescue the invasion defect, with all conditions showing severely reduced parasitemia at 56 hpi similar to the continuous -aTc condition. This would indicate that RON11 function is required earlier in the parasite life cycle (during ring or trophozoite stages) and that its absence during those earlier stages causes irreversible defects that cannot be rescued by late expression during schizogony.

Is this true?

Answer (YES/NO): NO